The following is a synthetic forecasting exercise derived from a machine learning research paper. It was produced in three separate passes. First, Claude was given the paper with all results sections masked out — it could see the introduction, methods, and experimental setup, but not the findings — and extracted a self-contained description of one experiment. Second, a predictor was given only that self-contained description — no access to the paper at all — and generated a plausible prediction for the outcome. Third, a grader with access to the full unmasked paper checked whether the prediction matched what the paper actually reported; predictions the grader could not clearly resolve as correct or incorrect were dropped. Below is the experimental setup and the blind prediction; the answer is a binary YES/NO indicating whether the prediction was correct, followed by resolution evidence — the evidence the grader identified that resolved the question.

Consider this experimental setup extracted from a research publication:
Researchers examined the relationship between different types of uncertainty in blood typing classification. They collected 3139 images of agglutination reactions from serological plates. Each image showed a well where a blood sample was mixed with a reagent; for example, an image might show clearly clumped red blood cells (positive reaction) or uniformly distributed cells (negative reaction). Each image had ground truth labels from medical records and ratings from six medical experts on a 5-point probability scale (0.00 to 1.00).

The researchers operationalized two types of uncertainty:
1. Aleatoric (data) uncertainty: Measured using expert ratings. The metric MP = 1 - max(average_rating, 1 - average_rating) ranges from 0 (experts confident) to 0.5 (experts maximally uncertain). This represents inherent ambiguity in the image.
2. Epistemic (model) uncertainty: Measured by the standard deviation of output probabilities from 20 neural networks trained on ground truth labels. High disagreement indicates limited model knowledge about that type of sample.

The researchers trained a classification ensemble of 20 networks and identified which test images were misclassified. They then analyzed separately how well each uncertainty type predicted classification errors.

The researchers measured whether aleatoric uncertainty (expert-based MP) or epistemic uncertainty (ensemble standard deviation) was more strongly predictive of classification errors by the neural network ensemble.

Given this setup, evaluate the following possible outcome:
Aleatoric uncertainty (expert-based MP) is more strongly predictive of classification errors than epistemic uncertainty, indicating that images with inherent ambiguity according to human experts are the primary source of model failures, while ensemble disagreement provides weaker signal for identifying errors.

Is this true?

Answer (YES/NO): NO